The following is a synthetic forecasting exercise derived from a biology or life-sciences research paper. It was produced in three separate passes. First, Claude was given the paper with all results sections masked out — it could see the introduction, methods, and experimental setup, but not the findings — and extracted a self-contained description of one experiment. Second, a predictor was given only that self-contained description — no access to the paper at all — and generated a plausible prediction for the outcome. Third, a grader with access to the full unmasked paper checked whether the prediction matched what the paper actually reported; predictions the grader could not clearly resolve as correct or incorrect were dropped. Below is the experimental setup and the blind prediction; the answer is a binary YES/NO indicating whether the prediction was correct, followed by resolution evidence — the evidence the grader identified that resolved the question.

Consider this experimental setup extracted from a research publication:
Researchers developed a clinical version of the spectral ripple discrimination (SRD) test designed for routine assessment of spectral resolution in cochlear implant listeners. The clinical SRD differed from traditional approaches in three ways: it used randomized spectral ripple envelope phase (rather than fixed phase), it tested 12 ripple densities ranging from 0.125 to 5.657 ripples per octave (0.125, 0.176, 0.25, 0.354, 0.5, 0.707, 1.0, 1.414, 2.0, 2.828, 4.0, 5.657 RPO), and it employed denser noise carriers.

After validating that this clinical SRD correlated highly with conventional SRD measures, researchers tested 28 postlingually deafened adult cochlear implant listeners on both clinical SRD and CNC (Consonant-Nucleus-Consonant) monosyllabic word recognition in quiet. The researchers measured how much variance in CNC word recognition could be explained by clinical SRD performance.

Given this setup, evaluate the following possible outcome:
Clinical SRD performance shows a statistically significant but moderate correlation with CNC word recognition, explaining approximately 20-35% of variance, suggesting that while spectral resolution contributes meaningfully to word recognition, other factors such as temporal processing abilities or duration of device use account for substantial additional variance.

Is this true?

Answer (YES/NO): NO